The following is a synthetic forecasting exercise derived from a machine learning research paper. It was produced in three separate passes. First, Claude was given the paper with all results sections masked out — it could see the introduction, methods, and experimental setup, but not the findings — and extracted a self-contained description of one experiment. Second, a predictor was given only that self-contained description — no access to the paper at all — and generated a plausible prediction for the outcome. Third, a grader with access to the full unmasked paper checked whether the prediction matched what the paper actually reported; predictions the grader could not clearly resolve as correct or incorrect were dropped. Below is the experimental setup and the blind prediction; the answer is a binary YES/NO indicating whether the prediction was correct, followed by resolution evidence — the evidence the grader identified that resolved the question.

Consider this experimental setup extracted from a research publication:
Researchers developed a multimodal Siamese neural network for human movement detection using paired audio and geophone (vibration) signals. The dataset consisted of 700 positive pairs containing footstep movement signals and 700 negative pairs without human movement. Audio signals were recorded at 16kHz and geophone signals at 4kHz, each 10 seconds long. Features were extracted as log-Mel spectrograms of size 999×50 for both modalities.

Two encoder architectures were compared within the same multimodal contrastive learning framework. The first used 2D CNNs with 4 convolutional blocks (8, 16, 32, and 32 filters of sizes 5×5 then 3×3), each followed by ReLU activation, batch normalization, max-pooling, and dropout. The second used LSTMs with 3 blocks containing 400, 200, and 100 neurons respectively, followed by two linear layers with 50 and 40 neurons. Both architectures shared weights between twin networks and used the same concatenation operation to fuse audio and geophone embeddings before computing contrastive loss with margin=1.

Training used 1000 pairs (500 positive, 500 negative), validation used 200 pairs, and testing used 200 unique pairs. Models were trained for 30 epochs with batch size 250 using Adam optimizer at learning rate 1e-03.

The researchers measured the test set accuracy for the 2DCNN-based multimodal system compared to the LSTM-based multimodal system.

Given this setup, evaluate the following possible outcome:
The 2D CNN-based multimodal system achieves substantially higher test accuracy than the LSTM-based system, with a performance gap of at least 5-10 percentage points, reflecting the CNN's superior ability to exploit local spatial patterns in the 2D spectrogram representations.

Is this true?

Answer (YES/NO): NO